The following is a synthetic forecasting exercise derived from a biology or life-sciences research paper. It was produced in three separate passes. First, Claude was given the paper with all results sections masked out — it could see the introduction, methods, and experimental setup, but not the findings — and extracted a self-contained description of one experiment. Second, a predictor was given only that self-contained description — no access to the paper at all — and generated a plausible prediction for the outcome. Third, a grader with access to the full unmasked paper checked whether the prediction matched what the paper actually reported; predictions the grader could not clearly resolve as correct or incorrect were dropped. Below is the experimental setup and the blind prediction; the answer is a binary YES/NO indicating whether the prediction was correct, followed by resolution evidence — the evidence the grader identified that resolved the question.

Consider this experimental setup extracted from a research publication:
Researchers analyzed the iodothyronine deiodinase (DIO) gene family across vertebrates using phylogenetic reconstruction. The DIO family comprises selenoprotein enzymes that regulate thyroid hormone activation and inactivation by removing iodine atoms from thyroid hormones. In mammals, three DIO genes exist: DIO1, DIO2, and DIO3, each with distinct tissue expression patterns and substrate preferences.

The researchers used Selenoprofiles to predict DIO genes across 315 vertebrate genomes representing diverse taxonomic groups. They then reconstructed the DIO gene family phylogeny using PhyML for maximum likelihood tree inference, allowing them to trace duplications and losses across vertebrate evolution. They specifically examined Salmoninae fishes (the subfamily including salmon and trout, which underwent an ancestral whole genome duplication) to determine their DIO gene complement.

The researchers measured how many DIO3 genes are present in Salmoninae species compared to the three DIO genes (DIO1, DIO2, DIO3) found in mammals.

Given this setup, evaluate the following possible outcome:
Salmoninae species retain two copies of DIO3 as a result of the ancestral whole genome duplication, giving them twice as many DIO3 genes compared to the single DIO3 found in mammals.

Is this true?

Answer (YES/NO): NO